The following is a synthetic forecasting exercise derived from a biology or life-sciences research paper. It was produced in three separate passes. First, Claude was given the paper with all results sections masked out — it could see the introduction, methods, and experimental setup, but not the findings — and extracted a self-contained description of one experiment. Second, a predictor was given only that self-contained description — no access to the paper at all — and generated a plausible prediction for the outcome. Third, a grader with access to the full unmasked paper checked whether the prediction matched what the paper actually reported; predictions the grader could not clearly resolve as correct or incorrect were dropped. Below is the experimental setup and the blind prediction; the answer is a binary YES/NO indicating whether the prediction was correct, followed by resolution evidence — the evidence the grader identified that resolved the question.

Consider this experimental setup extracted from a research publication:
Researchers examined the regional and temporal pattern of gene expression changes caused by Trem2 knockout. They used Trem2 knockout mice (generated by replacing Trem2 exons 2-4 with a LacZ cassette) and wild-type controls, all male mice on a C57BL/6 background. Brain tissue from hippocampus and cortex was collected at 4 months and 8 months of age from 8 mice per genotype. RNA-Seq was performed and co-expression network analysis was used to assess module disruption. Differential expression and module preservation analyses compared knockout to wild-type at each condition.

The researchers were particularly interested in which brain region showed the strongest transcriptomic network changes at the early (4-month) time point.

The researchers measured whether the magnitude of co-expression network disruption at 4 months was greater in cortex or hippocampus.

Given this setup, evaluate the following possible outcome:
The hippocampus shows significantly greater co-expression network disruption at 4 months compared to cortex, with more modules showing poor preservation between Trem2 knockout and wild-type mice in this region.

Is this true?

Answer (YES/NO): NO